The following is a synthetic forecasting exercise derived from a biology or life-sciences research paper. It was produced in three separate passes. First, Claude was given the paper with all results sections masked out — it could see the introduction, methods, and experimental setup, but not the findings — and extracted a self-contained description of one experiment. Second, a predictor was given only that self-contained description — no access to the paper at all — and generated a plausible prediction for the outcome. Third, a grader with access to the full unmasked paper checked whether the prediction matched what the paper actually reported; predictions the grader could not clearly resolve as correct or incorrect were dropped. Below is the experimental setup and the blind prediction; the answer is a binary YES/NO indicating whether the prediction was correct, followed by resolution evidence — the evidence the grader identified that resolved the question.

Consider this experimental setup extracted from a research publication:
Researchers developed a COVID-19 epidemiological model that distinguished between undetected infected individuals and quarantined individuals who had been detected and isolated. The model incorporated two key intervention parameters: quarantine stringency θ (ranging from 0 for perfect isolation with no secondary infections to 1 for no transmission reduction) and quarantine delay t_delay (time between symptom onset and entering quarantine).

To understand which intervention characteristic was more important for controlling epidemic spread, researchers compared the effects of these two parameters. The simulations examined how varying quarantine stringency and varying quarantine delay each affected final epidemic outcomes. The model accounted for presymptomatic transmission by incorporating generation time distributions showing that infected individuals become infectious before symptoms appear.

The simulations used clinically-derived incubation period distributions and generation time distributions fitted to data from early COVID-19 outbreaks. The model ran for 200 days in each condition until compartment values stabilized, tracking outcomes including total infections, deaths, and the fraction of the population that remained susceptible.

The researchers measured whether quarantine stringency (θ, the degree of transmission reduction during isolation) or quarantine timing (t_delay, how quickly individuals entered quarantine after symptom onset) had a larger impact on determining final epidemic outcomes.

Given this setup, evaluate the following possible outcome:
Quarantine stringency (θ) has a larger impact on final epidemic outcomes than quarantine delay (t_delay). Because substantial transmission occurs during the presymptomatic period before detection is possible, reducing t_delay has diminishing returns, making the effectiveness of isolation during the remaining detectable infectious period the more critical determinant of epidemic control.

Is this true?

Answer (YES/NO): NO